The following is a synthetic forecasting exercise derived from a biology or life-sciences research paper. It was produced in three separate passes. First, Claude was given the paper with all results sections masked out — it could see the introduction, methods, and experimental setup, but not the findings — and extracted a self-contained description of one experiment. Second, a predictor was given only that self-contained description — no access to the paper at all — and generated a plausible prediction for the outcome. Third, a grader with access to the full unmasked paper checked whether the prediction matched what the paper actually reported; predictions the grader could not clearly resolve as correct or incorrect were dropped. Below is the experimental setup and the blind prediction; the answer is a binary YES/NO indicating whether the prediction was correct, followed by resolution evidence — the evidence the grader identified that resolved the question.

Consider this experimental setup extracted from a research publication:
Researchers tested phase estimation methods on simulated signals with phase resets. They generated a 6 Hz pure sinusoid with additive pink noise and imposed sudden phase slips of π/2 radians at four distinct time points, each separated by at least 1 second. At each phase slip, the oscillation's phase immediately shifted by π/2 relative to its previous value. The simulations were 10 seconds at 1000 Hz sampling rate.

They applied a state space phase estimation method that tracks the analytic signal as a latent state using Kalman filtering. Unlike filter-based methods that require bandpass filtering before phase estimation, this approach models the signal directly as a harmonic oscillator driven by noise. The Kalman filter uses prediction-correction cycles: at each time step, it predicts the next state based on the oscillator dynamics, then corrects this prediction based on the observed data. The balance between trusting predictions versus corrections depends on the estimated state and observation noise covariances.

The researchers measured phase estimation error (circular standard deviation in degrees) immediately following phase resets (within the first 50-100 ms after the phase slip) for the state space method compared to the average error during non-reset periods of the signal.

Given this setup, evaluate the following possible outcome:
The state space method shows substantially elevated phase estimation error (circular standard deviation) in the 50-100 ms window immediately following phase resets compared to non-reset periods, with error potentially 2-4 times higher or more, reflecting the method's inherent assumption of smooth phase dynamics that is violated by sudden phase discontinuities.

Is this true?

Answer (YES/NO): NO